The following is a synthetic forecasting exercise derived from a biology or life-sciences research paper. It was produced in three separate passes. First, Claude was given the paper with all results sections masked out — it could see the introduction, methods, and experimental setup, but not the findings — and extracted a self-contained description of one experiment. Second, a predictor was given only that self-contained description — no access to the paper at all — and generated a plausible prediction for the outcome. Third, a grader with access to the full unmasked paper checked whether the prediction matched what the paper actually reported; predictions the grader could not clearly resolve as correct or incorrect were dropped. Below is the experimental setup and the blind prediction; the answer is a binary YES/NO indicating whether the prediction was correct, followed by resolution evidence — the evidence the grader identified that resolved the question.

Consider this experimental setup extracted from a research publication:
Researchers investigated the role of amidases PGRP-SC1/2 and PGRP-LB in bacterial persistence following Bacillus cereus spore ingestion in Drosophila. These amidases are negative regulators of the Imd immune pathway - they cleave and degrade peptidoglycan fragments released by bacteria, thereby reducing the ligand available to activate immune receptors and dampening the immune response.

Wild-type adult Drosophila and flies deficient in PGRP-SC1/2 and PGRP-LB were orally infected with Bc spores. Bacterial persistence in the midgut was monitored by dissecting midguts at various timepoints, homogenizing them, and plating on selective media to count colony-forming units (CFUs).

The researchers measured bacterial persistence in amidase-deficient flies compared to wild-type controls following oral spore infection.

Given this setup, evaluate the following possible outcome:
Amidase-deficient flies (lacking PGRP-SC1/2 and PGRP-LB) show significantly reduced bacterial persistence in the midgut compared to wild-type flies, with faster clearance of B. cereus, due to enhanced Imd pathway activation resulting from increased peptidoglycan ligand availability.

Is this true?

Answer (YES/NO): YES